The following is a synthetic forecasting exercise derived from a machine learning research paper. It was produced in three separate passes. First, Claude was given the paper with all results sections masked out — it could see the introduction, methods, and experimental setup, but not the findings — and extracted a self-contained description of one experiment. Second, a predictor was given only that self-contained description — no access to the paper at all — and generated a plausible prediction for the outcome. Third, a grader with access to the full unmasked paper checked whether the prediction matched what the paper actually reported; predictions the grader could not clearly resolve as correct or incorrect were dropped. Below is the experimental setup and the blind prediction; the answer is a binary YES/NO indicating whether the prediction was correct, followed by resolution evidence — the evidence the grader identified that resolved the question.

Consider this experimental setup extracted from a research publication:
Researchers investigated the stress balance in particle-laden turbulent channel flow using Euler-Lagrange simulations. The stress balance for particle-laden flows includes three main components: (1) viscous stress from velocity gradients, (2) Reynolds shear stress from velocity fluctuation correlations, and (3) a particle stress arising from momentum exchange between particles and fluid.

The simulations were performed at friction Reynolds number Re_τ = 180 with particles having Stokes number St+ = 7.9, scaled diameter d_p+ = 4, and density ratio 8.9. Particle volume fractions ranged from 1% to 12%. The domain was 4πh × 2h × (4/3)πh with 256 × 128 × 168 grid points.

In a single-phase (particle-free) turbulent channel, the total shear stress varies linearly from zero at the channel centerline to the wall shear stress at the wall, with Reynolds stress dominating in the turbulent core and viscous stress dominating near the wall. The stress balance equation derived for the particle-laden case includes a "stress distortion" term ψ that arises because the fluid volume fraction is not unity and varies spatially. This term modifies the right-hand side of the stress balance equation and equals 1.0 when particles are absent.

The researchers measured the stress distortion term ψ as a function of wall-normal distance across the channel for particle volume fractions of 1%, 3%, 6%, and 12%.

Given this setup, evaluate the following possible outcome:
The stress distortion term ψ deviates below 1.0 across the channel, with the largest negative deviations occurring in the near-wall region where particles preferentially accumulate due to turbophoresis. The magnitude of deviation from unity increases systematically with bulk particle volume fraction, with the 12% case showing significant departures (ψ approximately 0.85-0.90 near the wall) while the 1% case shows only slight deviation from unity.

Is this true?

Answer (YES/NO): NO